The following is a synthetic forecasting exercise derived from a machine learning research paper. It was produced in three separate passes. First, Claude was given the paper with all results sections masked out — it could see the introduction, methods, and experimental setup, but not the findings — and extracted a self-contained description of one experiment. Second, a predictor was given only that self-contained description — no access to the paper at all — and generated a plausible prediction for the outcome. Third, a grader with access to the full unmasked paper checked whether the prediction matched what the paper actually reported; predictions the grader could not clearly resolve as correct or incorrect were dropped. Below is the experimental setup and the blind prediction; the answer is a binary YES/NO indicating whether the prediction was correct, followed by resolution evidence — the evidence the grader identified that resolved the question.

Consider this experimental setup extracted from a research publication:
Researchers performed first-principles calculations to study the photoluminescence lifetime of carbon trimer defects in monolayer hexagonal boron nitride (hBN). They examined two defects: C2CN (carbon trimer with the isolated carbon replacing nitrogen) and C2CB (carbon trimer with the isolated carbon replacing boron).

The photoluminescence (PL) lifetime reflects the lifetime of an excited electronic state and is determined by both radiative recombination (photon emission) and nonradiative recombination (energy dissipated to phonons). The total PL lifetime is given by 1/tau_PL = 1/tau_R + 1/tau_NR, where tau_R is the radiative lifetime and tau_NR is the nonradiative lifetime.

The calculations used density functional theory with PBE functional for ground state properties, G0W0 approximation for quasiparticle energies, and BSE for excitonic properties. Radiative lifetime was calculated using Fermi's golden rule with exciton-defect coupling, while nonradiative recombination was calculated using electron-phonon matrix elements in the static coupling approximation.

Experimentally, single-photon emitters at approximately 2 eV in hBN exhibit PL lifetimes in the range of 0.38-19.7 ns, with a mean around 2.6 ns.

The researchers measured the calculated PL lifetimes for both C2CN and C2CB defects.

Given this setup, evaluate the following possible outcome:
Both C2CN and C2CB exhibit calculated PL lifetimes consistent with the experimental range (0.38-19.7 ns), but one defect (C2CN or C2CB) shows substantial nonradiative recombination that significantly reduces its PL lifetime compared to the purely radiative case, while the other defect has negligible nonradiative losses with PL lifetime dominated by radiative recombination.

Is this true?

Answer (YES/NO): NO